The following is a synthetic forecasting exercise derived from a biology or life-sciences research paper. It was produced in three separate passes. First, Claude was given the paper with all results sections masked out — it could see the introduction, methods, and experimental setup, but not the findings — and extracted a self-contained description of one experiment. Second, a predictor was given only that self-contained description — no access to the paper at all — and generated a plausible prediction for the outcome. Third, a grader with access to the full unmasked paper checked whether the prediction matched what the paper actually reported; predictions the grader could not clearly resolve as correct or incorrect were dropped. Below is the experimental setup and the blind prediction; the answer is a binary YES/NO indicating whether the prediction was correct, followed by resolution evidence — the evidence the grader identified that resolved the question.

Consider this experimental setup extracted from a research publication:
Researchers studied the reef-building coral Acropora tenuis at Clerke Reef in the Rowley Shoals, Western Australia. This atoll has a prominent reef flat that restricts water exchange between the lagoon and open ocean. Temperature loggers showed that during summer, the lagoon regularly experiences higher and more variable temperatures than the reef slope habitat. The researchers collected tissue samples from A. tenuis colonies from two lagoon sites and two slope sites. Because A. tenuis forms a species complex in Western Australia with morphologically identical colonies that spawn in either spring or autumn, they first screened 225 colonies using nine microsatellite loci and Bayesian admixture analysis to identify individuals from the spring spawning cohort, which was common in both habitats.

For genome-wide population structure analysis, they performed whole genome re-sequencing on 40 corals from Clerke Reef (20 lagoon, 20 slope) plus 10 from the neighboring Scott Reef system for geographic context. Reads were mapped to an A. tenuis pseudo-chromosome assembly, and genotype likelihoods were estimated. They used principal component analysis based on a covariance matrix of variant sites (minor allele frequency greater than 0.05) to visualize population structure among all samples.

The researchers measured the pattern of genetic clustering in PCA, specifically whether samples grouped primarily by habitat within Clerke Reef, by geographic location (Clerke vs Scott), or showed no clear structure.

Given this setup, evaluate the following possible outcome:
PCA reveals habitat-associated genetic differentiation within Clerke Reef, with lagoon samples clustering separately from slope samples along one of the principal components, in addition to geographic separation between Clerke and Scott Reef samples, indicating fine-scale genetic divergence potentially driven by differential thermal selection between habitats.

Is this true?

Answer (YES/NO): NO